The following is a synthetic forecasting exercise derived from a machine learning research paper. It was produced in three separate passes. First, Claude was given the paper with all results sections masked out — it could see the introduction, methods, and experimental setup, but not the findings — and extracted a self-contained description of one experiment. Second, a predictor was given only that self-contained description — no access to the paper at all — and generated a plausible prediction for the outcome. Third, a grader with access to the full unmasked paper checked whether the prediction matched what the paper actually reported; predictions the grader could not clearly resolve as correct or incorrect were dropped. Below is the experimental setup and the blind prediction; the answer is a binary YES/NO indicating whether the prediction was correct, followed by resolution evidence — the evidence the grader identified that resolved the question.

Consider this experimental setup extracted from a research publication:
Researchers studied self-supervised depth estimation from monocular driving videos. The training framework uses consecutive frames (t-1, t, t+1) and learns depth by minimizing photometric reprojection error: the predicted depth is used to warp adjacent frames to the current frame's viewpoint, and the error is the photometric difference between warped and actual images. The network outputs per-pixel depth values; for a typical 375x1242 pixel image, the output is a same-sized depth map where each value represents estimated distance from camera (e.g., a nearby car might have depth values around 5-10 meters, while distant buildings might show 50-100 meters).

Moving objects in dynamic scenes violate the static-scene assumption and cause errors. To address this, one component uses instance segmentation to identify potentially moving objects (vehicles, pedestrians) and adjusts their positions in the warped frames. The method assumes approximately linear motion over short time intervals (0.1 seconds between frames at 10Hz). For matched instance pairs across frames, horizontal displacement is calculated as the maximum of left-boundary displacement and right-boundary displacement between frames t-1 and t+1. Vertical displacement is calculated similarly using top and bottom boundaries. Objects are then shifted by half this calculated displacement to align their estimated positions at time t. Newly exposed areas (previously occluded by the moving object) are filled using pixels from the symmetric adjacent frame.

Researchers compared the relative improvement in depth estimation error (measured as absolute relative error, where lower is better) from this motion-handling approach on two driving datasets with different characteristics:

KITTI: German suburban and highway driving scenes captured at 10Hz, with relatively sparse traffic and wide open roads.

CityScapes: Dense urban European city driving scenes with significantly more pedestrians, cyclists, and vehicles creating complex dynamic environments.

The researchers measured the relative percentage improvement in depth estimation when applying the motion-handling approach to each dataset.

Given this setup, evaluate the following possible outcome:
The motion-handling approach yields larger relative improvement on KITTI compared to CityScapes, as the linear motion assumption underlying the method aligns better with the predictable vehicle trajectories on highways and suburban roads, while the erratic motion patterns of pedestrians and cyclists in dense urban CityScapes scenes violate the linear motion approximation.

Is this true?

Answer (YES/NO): NO